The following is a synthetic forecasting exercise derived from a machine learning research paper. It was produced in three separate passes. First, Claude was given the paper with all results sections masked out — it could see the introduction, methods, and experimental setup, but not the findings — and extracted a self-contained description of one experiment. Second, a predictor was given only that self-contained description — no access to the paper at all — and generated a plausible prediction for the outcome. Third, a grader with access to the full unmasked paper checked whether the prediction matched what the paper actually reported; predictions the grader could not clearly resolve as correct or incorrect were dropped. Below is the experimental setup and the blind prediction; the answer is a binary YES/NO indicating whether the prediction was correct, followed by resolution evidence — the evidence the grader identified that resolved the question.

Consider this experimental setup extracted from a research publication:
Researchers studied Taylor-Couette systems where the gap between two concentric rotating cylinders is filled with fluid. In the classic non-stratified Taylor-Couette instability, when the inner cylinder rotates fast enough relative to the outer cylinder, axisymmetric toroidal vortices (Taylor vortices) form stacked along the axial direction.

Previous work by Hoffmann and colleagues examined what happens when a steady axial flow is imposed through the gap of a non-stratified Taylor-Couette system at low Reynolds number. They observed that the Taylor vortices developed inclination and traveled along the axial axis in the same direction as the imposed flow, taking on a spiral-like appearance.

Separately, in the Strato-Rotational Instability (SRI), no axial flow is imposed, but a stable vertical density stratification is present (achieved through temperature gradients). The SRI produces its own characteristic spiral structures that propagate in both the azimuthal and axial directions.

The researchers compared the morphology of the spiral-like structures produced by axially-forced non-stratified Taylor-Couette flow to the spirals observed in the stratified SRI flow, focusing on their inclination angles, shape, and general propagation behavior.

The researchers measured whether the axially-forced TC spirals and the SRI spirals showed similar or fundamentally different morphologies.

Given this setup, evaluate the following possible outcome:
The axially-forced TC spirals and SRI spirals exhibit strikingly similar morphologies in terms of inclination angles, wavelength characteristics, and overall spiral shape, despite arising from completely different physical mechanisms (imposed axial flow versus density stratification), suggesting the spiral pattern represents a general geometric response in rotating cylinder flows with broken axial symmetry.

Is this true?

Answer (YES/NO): NO